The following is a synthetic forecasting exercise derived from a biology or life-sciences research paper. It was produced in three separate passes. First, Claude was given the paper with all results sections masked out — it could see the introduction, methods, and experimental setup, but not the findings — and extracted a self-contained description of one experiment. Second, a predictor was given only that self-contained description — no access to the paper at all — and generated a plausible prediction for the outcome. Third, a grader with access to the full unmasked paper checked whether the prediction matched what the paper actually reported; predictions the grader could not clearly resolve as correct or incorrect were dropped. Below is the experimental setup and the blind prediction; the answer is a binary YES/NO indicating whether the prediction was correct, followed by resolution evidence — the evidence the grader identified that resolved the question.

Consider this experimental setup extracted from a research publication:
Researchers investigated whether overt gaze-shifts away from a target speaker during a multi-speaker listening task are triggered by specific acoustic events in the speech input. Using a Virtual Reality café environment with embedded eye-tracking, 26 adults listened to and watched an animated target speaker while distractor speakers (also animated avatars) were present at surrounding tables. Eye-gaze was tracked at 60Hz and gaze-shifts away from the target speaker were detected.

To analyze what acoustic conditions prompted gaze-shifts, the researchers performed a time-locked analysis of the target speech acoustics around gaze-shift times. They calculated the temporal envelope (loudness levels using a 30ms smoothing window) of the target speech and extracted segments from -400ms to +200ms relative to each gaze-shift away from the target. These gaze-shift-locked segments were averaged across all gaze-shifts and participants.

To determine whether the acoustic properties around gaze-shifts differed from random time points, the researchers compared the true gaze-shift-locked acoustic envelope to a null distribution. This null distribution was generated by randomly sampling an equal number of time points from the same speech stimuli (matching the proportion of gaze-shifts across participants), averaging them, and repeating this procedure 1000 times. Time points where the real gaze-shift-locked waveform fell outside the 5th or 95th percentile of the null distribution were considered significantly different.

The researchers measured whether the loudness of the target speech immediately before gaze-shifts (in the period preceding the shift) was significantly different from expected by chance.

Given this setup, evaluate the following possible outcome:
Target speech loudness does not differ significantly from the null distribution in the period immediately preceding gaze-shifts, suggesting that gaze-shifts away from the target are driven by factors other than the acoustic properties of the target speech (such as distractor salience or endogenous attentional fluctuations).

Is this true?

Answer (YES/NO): NO